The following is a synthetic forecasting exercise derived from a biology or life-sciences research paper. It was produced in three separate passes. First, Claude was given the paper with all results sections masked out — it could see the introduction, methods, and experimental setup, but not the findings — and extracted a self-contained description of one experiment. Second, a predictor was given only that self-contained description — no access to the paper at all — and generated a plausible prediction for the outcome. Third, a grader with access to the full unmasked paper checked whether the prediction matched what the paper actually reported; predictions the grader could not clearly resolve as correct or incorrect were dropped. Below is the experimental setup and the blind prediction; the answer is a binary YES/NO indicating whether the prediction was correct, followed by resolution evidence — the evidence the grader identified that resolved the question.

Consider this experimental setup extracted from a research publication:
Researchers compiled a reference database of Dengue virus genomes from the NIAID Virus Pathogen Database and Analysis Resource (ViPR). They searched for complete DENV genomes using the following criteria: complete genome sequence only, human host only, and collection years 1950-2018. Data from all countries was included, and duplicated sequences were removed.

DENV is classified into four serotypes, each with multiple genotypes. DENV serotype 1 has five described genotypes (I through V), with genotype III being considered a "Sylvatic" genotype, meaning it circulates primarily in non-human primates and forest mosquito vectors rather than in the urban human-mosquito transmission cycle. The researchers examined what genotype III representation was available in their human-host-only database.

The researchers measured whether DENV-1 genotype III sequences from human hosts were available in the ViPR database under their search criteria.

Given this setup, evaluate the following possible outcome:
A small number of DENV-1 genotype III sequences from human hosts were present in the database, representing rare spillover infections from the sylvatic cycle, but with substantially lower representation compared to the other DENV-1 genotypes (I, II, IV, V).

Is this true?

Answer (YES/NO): NO